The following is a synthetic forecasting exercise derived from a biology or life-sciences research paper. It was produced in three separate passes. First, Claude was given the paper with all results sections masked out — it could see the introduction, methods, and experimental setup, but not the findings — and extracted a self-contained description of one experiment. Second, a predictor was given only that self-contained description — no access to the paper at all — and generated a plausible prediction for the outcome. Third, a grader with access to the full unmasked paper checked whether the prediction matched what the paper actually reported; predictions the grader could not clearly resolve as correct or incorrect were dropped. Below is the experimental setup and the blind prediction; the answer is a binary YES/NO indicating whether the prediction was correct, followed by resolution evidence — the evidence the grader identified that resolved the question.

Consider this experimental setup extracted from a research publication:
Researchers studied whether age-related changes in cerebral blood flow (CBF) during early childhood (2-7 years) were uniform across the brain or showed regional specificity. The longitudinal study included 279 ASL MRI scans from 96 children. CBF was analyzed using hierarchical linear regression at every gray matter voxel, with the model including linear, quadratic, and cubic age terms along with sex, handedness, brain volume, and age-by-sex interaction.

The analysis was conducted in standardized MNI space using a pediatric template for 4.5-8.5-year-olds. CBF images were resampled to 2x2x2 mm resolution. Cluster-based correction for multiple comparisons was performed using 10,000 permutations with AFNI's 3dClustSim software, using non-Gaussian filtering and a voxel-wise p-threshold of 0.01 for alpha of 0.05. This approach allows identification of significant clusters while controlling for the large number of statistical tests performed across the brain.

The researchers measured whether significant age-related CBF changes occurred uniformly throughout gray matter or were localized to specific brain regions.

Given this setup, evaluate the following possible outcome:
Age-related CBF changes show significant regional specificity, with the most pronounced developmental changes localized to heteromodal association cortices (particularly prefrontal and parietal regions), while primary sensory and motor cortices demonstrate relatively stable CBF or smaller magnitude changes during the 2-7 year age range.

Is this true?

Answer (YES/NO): NO